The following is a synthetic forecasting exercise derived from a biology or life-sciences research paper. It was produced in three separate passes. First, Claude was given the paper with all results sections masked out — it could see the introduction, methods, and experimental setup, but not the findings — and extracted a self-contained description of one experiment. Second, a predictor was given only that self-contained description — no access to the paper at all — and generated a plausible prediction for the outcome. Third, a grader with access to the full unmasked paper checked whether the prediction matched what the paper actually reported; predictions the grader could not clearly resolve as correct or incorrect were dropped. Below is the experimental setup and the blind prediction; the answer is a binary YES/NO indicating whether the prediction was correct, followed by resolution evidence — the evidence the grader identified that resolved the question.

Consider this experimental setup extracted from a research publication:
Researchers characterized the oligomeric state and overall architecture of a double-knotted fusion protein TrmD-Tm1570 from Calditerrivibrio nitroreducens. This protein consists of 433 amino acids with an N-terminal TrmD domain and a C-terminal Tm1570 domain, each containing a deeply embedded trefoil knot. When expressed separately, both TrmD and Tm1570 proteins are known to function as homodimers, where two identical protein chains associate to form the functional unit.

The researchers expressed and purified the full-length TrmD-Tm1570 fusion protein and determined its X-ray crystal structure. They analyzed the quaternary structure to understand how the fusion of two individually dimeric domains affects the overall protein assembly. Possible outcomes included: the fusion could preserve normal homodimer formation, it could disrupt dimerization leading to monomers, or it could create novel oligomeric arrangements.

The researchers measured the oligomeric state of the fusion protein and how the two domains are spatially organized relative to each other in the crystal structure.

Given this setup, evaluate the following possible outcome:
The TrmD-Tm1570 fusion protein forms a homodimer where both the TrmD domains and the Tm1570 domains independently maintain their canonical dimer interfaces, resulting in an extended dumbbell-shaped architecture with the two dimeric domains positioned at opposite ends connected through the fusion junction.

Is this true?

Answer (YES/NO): NO